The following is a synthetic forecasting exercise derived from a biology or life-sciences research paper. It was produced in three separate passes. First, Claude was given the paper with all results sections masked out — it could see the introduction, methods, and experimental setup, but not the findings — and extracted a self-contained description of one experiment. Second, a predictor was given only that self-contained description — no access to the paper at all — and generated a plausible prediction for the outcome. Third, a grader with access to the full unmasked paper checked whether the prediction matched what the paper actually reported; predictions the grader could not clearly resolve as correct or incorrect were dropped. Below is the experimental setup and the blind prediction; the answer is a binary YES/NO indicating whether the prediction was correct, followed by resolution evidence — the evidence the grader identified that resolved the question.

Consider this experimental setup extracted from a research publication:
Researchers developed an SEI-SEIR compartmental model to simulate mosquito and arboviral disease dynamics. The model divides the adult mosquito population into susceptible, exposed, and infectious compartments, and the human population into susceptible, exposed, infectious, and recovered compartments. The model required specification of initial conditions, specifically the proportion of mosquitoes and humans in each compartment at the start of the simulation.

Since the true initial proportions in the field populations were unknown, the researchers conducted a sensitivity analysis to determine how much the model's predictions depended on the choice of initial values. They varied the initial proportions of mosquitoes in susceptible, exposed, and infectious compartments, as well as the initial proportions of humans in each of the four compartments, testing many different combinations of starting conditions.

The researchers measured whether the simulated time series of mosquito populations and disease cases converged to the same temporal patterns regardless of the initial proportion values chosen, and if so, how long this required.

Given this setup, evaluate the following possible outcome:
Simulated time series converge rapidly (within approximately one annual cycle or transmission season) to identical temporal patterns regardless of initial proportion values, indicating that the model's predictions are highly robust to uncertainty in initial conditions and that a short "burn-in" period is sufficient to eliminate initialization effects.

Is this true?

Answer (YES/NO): YES